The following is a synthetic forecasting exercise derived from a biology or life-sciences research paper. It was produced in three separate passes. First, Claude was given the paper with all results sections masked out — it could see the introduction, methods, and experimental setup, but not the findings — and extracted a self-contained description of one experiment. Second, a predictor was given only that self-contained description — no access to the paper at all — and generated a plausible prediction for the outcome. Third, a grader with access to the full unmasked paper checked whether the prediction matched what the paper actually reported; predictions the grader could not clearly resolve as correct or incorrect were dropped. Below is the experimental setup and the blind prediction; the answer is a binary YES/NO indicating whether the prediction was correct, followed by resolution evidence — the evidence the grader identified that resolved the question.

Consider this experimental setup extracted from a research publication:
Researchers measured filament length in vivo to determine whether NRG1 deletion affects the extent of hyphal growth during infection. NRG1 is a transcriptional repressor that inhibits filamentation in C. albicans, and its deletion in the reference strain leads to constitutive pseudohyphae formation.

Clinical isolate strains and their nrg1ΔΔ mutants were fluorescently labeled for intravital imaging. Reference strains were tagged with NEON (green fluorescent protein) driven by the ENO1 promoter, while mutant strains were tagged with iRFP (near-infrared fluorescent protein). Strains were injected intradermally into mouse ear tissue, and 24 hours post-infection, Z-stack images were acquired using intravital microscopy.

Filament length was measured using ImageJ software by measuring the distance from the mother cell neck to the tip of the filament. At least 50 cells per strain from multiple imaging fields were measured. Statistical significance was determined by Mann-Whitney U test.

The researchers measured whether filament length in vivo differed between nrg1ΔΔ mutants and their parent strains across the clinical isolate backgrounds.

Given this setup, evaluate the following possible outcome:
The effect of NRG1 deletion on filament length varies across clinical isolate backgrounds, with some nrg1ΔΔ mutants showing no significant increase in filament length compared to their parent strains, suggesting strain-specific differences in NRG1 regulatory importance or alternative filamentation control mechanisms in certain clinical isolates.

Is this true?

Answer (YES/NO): YES